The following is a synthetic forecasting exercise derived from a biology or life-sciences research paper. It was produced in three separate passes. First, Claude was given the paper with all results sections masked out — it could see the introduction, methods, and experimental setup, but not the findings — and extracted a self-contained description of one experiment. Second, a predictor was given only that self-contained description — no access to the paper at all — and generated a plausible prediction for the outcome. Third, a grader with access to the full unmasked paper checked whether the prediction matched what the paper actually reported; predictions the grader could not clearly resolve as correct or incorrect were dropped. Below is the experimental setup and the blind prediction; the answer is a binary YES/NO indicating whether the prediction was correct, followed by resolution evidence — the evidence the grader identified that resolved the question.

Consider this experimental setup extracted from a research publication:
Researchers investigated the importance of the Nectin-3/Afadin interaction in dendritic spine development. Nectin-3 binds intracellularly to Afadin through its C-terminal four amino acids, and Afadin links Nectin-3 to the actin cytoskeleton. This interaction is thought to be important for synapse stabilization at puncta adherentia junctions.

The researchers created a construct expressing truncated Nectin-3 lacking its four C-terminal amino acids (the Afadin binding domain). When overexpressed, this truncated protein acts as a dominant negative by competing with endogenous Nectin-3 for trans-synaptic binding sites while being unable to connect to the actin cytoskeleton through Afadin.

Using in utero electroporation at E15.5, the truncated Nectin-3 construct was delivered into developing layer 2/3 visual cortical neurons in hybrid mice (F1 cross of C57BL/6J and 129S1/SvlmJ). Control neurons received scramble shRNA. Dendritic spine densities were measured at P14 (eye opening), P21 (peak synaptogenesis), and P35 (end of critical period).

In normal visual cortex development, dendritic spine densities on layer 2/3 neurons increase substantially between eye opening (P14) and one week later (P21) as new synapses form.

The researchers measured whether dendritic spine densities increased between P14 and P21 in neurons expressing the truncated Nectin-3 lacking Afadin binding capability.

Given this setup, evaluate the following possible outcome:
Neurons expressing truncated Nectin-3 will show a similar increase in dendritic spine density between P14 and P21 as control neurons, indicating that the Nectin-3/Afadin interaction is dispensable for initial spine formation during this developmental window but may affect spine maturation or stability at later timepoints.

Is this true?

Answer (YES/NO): NO